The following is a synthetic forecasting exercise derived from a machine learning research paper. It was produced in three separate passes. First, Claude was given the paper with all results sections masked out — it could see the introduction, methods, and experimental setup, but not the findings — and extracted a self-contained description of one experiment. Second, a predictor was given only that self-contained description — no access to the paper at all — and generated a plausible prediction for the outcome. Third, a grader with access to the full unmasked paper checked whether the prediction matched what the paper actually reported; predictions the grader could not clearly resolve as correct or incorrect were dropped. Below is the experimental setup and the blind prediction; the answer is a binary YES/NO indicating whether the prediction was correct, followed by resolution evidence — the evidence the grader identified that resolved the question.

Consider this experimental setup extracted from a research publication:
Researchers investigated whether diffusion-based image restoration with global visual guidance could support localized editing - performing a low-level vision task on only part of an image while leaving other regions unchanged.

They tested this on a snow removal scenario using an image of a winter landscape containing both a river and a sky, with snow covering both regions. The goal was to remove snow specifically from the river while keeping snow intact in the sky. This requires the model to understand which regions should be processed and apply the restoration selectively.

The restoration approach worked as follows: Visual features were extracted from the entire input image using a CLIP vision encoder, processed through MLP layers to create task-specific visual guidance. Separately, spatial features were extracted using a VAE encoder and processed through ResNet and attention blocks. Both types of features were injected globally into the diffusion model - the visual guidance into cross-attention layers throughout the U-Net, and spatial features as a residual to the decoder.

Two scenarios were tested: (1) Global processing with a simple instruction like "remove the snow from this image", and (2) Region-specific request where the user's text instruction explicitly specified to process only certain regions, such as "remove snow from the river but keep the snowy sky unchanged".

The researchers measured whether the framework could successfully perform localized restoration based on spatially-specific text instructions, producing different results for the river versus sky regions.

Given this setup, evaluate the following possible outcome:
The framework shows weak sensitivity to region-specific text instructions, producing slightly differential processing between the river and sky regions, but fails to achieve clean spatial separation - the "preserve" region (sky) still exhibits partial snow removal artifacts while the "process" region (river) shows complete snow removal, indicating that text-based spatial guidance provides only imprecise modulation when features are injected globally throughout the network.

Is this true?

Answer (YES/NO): NO